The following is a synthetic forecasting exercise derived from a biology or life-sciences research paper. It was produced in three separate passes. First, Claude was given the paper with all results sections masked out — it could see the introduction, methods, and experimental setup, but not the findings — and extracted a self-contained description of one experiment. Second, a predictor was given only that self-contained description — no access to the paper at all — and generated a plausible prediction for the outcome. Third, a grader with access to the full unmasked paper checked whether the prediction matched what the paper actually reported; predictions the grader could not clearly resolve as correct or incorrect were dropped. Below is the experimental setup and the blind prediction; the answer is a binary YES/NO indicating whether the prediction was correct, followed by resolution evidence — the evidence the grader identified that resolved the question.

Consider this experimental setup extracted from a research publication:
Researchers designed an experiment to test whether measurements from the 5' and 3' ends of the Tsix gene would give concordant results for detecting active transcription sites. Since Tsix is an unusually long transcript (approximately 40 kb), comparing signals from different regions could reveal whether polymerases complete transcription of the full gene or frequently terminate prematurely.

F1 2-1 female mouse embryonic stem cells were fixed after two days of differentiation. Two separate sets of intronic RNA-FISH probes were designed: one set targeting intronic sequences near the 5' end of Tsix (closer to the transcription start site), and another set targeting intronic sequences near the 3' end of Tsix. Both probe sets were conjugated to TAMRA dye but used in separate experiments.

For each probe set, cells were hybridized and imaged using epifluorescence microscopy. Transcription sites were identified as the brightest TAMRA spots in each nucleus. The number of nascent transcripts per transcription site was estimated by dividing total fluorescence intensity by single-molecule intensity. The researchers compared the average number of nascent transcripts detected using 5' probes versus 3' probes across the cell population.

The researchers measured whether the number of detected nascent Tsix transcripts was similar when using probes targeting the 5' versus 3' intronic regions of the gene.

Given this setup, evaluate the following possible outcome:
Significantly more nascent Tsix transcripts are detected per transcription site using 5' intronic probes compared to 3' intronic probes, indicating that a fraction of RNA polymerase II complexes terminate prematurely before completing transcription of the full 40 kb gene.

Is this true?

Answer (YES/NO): YES